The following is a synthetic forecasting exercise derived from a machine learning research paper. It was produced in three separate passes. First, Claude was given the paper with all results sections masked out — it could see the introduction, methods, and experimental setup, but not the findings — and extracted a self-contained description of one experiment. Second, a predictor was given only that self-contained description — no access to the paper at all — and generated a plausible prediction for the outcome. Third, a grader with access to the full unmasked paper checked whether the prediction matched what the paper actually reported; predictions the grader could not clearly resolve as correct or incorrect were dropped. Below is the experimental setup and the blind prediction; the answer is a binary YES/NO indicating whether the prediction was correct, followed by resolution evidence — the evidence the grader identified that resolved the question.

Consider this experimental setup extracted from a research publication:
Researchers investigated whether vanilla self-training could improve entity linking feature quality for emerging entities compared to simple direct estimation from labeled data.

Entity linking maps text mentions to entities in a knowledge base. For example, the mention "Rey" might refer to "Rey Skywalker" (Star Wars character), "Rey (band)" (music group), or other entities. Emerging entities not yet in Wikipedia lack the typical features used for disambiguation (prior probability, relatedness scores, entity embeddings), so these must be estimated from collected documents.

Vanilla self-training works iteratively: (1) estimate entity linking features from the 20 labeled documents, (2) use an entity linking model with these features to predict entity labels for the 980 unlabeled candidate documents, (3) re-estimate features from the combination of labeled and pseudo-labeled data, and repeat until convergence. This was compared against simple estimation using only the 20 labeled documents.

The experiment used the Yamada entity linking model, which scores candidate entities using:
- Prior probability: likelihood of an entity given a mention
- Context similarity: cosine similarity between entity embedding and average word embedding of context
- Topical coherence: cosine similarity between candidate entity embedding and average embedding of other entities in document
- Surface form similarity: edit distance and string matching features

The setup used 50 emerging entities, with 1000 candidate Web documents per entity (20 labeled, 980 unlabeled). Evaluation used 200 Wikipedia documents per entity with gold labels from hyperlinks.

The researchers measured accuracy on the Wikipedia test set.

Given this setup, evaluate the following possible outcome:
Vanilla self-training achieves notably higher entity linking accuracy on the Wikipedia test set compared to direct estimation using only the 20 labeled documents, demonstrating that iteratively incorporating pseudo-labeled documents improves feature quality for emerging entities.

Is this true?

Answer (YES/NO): YES